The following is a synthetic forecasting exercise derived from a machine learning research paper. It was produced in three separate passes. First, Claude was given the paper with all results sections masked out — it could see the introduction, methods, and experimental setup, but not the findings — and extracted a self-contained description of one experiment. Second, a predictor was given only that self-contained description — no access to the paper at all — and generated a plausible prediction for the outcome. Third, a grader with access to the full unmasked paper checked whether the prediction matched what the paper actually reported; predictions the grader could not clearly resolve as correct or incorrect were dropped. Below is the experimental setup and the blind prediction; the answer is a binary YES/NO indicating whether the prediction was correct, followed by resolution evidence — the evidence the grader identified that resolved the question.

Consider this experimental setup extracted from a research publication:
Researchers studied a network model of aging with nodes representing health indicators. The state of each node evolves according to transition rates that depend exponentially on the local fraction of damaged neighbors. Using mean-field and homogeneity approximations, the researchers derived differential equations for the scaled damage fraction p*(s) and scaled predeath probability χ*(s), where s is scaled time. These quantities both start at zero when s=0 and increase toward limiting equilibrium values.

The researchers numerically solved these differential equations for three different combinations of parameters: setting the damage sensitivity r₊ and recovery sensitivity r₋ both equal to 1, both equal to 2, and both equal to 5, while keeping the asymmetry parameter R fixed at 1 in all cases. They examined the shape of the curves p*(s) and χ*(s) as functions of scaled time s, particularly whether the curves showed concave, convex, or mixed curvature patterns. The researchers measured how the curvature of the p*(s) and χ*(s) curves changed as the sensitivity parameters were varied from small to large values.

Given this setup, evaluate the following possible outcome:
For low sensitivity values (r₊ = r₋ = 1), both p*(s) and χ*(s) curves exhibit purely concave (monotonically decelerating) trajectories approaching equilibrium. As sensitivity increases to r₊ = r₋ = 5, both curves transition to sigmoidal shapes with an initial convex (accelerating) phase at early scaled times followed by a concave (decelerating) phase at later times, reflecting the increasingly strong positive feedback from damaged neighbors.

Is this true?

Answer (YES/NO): YES